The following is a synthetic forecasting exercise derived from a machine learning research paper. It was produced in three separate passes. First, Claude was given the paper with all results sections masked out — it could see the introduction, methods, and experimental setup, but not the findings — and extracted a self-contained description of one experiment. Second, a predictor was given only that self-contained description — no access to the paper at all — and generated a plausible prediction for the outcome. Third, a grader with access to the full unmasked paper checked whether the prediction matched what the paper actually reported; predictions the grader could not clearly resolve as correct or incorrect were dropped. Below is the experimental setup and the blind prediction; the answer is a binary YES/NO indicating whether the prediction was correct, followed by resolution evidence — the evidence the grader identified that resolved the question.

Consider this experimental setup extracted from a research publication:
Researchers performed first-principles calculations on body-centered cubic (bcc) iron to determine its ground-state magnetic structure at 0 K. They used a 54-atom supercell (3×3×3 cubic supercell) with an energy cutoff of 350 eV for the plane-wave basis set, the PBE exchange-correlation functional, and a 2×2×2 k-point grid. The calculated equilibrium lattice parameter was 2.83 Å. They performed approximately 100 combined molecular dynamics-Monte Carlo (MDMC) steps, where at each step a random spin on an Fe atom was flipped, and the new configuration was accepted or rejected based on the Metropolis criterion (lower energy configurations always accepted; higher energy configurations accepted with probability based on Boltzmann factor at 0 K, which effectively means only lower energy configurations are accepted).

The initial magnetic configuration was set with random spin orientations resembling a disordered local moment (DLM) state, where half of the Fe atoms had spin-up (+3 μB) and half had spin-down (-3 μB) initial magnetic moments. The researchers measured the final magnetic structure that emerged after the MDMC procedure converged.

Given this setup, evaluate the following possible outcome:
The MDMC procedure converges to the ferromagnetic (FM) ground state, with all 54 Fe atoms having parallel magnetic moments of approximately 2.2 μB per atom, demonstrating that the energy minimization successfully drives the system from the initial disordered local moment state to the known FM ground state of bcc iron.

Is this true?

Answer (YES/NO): YES